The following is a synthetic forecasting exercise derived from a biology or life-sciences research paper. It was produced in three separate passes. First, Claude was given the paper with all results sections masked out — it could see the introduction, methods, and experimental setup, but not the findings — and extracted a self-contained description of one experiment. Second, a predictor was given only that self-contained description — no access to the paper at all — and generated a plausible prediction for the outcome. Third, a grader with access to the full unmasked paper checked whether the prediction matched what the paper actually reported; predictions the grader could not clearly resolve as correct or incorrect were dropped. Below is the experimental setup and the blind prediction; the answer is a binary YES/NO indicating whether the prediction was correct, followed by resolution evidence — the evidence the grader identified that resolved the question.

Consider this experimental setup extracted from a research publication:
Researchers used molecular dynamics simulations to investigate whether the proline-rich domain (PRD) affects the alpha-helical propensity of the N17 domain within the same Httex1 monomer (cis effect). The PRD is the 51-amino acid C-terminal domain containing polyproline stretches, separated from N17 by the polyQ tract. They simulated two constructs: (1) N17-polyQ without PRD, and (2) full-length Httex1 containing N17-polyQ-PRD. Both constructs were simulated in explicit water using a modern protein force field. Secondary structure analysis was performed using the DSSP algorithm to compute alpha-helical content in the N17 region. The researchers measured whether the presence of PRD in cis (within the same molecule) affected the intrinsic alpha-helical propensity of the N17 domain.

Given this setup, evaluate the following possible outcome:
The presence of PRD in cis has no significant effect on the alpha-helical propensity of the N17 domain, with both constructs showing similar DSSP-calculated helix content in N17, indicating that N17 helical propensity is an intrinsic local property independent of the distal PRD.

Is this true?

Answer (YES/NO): YES